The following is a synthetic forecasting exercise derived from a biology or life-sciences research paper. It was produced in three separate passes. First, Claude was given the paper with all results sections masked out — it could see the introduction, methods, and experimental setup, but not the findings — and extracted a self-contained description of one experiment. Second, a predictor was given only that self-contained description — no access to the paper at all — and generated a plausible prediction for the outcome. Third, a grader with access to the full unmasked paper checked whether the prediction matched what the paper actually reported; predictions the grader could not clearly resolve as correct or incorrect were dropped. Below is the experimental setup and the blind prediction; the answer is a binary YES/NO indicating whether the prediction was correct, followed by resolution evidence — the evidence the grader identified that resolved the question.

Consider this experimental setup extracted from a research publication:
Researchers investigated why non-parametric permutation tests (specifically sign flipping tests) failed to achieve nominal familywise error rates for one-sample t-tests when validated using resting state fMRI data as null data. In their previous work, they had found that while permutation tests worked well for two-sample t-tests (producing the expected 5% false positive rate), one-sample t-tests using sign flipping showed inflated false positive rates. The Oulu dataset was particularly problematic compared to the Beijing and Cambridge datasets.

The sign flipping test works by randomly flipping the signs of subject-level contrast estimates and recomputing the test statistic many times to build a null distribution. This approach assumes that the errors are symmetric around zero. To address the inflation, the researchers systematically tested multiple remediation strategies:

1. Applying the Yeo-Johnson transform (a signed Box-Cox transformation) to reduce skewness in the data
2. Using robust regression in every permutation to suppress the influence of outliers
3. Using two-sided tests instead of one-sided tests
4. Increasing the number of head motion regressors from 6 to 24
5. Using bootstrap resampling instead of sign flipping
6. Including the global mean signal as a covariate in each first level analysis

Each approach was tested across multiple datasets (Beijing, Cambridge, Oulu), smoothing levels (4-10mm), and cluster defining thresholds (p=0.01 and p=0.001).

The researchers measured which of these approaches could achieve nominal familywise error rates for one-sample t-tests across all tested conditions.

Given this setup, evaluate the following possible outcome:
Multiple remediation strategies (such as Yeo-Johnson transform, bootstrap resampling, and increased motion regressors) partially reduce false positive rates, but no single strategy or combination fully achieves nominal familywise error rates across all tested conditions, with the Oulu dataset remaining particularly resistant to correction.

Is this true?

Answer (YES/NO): YES